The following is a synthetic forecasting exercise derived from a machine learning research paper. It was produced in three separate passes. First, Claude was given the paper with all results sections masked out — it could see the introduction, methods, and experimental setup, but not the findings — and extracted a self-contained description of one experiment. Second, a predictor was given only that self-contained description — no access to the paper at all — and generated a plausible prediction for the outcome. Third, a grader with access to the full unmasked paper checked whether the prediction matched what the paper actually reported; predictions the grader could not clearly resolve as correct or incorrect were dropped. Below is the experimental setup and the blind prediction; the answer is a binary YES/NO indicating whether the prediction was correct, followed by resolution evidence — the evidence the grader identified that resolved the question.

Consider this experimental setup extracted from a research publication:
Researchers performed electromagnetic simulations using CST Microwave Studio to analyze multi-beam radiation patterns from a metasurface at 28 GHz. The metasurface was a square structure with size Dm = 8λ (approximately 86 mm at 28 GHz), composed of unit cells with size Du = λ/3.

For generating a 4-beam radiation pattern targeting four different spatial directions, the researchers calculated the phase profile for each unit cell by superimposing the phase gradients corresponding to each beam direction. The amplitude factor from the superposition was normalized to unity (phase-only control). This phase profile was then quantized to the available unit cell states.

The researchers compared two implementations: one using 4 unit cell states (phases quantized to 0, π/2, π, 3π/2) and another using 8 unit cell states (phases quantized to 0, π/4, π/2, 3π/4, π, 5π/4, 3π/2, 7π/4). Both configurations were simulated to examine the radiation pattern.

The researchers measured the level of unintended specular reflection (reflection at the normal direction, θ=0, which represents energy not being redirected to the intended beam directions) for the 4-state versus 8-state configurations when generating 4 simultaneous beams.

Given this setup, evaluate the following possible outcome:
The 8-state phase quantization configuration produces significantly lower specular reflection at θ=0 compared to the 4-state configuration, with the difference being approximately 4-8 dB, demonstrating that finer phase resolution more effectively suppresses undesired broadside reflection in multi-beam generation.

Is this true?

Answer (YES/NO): YES